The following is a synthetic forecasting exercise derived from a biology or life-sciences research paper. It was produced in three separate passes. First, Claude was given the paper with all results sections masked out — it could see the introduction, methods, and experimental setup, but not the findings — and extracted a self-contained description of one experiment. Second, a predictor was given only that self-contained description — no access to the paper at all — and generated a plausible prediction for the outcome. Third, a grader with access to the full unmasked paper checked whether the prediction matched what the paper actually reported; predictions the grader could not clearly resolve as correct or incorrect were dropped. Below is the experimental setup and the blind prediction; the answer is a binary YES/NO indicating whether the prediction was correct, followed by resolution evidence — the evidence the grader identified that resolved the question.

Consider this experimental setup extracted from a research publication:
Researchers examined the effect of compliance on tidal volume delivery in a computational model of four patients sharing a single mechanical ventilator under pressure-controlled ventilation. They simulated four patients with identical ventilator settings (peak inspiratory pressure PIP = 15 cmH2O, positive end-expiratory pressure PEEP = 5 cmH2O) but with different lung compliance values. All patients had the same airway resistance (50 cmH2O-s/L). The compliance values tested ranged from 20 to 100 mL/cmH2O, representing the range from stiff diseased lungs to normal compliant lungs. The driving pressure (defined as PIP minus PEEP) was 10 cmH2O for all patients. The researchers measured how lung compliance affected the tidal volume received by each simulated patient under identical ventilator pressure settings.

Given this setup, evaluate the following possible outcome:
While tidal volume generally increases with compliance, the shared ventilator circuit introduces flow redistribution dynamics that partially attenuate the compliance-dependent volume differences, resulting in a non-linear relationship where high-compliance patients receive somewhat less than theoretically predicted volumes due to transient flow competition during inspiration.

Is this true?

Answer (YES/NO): NO